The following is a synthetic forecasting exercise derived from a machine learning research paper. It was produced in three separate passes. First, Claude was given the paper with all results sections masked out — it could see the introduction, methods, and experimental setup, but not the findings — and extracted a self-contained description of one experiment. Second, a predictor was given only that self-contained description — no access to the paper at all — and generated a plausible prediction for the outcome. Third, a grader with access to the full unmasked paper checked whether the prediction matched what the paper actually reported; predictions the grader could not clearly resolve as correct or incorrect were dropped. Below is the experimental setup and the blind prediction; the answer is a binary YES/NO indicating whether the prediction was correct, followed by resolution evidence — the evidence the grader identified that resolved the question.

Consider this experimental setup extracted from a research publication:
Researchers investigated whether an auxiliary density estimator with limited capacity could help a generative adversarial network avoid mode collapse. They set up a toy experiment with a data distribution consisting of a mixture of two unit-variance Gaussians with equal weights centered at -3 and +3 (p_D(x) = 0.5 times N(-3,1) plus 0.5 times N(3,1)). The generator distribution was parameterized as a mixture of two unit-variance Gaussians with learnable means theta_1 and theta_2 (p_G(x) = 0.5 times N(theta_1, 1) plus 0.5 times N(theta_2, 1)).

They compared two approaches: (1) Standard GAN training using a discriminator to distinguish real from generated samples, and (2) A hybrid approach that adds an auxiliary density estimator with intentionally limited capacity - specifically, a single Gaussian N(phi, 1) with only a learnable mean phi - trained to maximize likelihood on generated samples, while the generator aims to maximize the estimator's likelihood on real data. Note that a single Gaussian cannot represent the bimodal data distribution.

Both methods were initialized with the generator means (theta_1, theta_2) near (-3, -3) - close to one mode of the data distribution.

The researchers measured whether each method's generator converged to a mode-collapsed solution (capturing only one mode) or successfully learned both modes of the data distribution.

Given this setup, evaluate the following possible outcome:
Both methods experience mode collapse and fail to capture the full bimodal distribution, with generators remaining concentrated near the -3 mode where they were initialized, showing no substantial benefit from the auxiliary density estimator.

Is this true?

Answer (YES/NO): NO